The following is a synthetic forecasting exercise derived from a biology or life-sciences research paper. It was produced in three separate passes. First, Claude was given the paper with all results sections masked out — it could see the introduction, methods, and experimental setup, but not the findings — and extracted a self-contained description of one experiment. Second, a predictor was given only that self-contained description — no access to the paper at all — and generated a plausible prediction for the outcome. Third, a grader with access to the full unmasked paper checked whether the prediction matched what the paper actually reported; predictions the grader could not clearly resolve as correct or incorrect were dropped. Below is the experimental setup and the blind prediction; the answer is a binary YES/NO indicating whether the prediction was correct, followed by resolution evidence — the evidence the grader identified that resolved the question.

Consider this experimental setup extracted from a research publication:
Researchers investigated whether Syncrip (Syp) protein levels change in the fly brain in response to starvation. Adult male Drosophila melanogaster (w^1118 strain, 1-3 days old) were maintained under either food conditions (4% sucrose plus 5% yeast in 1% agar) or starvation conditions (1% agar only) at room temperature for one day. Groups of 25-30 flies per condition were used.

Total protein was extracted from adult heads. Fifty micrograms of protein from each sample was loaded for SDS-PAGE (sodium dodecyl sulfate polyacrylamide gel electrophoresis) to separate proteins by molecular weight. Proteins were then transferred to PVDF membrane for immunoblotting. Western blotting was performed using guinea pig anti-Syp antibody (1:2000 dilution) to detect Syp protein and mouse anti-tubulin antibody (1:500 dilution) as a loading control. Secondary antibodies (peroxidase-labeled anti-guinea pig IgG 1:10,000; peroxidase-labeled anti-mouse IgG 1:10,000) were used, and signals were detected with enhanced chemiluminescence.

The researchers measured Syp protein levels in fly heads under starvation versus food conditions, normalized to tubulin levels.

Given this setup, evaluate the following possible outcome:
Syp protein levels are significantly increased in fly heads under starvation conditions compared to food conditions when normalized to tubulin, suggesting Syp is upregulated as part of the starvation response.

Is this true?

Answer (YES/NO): NO